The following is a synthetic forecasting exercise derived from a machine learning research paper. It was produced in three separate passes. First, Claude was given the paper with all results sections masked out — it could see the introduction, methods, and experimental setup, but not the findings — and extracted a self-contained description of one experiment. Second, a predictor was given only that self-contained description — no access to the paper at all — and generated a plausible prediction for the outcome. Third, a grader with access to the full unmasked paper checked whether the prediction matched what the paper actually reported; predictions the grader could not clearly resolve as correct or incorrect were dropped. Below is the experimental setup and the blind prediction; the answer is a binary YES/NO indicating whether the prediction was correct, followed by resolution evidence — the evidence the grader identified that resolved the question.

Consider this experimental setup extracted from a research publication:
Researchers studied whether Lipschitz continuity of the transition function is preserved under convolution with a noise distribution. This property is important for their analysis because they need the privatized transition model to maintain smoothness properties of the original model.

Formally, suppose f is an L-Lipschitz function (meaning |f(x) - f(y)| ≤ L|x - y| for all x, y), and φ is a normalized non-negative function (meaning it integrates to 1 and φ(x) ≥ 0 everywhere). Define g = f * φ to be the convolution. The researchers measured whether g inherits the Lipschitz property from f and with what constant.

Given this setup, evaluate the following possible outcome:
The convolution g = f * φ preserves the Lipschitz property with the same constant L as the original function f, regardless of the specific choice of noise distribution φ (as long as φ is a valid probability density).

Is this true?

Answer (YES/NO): YES